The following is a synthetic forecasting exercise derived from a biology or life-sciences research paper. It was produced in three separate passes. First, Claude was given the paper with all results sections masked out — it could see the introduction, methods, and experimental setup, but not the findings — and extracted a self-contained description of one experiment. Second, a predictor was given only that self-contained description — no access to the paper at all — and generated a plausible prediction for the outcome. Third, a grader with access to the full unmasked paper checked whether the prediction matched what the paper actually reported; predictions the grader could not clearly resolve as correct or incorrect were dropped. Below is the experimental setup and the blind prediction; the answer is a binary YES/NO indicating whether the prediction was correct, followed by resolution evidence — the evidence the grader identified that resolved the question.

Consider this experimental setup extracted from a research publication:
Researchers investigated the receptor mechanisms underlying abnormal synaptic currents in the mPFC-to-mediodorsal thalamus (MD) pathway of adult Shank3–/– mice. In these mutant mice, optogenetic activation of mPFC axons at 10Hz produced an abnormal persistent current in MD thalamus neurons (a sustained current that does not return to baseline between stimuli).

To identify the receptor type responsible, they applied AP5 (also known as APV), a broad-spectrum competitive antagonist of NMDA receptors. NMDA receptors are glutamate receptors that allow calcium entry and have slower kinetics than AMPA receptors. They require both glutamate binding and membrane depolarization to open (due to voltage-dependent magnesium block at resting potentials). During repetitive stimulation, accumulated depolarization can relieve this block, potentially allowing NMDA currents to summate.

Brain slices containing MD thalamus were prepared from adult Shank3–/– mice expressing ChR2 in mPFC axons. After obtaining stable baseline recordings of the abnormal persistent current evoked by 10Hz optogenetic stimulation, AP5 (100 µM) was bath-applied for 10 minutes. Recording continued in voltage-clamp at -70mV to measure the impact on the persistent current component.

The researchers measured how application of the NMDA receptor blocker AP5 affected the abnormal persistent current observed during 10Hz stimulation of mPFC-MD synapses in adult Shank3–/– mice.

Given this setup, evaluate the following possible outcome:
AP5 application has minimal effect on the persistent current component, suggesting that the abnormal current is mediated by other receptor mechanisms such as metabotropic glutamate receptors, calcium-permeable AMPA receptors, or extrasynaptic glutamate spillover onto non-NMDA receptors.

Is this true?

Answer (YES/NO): NO